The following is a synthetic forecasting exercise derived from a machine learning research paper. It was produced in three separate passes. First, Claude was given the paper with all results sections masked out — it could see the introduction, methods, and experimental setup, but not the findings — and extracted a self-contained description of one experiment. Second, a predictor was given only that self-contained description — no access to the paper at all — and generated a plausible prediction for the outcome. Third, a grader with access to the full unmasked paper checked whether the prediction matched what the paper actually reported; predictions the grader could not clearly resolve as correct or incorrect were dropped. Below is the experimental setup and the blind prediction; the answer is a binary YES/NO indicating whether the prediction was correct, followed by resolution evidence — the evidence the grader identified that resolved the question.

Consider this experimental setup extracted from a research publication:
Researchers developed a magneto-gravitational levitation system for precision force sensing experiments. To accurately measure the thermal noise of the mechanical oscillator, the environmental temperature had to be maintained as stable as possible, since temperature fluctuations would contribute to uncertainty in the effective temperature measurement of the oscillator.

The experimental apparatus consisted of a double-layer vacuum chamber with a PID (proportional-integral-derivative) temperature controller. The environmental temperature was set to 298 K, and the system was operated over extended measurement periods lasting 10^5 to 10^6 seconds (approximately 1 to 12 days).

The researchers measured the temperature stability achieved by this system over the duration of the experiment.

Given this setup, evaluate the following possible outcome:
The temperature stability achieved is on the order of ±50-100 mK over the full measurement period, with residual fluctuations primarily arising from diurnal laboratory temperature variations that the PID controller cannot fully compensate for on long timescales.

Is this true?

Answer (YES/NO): YES